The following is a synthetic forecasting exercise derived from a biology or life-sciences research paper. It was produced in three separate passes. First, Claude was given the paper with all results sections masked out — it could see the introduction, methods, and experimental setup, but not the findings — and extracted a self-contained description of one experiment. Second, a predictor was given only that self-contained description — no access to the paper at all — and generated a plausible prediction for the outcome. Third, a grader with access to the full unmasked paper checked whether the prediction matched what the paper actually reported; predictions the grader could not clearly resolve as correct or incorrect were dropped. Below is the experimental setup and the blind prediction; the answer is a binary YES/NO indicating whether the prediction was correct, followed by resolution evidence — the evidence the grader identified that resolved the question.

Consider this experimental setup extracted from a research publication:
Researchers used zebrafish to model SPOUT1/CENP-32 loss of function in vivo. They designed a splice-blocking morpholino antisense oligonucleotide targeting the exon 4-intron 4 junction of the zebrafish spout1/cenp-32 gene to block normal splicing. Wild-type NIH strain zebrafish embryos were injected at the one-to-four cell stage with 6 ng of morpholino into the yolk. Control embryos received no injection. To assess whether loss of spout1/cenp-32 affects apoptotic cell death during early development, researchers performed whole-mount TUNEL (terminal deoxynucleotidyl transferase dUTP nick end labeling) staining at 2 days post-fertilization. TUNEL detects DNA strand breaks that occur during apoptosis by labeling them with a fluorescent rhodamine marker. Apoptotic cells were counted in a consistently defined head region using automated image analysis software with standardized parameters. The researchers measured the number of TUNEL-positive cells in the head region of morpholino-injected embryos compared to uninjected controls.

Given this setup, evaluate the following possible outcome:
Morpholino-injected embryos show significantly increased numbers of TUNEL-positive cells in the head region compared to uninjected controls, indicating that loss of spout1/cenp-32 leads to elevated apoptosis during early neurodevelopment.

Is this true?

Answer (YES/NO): YES